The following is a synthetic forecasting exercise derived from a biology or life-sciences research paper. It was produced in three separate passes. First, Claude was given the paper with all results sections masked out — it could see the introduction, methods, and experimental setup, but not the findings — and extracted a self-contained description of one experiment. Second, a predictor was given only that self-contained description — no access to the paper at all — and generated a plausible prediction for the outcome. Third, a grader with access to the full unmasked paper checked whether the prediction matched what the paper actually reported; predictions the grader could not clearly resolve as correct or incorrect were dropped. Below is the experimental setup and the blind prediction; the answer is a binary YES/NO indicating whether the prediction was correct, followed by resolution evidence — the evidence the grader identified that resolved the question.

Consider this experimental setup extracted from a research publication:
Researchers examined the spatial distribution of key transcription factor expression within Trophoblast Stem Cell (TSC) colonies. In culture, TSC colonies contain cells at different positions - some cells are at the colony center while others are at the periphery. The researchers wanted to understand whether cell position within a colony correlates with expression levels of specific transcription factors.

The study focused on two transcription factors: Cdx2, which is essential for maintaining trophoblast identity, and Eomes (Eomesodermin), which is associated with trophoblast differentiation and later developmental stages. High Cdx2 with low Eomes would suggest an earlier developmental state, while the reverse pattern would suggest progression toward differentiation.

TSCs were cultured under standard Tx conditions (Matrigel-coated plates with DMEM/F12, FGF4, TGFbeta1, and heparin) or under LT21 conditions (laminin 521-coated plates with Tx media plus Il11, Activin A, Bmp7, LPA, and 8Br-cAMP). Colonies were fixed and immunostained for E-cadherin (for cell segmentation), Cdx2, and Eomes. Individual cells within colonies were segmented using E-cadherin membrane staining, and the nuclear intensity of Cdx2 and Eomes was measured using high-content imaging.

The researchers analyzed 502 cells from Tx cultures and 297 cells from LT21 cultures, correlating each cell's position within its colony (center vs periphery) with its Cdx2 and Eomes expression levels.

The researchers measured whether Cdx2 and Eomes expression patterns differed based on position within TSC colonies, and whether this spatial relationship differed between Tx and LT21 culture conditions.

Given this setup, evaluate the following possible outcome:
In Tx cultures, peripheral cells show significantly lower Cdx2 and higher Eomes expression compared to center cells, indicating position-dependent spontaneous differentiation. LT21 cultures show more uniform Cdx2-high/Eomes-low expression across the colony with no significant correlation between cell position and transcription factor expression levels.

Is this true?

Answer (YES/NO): NO